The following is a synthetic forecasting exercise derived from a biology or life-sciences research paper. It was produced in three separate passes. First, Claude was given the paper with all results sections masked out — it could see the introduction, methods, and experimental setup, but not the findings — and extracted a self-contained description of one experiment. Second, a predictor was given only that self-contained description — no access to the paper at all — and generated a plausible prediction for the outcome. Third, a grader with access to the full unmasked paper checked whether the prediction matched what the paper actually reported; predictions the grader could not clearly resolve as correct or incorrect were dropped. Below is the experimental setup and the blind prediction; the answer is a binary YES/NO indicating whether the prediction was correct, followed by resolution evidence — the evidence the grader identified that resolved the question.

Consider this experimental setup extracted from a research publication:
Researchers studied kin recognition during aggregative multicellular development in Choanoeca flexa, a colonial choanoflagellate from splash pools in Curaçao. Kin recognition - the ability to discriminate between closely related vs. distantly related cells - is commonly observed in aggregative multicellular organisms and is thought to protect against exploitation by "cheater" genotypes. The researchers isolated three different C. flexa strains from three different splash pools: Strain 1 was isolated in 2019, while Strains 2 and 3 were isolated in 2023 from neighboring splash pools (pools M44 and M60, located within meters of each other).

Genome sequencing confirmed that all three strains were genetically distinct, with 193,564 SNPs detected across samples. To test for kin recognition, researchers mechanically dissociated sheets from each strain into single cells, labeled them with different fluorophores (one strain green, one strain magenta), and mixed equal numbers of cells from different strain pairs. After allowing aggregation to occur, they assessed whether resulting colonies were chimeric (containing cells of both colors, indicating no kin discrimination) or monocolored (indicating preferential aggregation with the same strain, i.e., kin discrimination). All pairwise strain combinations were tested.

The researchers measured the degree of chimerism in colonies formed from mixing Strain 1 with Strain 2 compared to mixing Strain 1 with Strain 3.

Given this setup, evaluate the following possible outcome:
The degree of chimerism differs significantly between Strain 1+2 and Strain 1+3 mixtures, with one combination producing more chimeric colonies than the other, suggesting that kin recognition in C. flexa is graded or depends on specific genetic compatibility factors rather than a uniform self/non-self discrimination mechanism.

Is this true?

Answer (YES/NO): YES